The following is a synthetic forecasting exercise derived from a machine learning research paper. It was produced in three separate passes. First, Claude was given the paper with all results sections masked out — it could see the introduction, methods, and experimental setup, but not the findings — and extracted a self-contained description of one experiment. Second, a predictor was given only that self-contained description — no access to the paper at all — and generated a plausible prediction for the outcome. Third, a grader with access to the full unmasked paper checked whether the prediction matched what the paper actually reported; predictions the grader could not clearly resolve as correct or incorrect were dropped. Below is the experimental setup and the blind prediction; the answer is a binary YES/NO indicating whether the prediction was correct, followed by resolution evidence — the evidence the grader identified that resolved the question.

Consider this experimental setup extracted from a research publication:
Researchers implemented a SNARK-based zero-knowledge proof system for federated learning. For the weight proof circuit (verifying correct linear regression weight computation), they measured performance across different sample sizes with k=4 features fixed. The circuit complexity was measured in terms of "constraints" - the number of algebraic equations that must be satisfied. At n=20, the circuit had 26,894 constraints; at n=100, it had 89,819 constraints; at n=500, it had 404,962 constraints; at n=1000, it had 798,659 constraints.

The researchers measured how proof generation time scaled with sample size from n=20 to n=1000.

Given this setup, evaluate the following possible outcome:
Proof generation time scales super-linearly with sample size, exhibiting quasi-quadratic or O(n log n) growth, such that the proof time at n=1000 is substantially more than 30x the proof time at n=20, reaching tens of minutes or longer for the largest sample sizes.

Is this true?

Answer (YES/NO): NO